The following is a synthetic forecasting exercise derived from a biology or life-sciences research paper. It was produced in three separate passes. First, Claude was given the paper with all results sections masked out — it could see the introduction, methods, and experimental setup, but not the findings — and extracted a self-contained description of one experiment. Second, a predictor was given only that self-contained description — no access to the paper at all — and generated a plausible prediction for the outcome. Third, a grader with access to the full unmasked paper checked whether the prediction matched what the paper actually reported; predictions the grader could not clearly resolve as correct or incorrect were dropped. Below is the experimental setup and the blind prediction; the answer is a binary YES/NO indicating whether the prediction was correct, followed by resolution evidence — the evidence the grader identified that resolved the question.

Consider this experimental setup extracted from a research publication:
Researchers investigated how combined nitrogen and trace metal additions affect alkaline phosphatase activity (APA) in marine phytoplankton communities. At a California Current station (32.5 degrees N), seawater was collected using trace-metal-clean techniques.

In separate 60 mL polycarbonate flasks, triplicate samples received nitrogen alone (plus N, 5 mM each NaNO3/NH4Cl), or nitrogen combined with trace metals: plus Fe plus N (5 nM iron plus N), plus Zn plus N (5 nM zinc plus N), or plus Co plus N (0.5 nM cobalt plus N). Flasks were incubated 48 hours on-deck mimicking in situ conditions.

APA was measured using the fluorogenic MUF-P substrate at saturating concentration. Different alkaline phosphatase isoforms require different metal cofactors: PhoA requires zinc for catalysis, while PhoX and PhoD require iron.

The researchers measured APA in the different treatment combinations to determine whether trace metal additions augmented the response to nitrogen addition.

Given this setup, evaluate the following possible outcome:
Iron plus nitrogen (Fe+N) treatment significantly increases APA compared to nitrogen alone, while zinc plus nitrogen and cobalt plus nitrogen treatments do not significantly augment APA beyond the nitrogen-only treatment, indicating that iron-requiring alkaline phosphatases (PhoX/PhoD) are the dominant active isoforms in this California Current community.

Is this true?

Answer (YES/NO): NO